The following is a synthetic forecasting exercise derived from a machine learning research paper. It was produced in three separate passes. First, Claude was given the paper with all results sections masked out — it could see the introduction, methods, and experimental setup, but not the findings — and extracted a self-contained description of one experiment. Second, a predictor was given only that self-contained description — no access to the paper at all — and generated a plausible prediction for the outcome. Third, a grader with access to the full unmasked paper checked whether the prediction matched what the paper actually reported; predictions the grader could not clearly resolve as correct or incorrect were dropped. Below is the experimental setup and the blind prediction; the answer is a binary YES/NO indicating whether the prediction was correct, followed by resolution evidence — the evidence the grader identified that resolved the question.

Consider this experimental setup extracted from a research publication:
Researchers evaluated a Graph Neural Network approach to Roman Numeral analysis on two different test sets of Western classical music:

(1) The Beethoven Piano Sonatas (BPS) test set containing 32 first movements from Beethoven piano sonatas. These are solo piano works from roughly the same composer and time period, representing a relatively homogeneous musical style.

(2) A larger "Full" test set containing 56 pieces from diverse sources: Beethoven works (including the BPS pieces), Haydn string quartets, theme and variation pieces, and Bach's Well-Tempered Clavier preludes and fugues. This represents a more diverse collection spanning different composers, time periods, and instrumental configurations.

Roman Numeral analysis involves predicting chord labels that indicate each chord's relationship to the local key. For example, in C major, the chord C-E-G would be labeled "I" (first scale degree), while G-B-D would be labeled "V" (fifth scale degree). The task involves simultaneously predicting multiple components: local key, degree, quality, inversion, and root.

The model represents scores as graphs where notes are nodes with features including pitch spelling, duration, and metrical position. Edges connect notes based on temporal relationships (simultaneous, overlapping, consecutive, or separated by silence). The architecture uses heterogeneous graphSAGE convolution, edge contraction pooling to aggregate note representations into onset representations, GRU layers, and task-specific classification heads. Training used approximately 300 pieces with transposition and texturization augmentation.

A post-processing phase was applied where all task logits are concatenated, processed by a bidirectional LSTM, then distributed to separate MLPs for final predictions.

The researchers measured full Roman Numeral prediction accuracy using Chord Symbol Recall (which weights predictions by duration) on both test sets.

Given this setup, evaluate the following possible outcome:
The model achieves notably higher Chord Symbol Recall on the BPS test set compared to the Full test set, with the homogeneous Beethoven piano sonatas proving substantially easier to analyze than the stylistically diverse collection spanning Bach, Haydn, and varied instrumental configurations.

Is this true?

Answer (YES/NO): NO